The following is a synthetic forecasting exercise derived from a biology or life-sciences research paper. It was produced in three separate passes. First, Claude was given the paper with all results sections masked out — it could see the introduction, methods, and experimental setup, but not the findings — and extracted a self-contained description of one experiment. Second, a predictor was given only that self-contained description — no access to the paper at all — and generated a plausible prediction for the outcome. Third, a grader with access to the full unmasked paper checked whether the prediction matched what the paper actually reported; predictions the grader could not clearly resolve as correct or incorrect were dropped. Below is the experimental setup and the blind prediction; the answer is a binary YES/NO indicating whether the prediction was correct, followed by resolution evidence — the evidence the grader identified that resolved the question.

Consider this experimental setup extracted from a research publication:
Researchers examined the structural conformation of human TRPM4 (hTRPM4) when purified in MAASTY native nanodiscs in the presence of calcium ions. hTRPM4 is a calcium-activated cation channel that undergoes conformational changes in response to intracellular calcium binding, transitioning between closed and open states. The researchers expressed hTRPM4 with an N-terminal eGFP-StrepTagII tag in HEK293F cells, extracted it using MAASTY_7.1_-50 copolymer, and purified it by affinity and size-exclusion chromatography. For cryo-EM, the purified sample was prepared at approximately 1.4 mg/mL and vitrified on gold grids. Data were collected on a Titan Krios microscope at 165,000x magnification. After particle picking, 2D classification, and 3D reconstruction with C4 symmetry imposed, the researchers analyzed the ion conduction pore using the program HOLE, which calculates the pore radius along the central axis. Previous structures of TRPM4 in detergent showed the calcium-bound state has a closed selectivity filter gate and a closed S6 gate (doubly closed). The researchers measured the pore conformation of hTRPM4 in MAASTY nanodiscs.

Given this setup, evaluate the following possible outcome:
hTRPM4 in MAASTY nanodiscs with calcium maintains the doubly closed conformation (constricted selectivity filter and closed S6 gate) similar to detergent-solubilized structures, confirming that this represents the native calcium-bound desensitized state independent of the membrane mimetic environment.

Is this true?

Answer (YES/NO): YES